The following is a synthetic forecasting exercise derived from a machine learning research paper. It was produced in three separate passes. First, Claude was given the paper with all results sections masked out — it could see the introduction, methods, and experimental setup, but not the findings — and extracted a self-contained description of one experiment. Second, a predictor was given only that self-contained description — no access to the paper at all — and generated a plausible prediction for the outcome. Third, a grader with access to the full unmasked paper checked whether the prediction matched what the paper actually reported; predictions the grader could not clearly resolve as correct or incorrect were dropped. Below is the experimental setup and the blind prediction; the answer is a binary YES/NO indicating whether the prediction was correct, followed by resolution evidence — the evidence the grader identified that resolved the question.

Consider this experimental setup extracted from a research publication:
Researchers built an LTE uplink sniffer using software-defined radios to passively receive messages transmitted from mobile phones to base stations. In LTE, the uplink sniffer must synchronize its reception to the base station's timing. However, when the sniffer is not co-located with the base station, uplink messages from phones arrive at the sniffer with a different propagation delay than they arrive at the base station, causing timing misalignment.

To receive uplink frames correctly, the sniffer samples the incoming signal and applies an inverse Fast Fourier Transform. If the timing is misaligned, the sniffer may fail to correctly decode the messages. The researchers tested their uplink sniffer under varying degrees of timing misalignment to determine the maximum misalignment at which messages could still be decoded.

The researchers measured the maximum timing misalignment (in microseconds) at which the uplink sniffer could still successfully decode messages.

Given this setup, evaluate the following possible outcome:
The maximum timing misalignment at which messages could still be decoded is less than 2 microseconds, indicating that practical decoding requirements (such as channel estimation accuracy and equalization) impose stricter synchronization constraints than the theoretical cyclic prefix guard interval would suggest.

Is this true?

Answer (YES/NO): NO